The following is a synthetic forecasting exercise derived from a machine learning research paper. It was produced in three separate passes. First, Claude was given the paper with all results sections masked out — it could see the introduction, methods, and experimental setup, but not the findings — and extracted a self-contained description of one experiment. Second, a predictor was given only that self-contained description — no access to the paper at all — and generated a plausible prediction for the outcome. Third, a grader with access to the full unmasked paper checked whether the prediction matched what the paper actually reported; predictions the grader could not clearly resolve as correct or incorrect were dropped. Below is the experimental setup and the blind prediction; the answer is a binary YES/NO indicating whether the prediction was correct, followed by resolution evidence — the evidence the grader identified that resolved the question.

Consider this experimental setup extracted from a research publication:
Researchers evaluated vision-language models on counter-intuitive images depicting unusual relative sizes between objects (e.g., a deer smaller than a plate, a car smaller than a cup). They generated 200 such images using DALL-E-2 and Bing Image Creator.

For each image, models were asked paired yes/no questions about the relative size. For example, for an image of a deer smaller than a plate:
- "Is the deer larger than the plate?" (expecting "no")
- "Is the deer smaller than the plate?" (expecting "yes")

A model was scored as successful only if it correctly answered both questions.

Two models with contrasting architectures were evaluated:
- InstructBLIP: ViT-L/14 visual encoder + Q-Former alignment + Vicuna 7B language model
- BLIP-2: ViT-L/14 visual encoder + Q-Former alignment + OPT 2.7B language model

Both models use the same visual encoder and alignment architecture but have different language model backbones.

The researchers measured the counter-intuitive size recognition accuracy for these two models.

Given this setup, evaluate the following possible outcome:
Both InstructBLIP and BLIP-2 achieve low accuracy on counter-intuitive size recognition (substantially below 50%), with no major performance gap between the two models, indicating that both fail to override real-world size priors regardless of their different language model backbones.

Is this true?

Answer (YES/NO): NO